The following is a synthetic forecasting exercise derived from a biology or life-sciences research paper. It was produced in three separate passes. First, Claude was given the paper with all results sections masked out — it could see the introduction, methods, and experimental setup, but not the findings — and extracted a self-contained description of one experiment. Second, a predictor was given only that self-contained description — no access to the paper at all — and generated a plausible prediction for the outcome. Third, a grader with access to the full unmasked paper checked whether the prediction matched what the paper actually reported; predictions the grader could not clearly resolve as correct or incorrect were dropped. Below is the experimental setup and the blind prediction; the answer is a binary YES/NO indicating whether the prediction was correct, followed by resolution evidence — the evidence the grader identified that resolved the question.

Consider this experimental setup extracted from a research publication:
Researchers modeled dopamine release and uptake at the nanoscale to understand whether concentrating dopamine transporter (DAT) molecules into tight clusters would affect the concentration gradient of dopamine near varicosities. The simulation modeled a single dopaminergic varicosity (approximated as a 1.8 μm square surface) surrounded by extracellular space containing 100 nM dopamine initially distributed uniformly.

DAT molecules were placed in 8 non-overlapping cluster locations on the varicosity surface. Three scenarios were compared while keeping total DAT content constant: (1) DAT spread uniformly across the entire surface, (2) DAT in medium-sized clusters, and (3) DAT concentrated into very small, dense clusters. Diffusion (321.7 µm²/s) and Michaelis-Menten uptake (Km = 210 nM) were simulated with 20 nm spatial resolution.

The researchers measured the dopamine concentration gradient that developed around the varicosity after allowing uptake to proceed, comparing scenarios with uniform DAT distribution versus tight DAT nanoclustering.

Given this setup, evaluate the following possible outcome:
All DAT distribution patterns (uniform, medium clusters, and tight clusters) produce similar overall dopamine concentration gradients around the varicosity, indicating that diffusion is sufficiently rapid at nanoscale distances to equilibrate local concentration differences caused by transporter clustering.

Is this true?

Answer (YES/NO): NO